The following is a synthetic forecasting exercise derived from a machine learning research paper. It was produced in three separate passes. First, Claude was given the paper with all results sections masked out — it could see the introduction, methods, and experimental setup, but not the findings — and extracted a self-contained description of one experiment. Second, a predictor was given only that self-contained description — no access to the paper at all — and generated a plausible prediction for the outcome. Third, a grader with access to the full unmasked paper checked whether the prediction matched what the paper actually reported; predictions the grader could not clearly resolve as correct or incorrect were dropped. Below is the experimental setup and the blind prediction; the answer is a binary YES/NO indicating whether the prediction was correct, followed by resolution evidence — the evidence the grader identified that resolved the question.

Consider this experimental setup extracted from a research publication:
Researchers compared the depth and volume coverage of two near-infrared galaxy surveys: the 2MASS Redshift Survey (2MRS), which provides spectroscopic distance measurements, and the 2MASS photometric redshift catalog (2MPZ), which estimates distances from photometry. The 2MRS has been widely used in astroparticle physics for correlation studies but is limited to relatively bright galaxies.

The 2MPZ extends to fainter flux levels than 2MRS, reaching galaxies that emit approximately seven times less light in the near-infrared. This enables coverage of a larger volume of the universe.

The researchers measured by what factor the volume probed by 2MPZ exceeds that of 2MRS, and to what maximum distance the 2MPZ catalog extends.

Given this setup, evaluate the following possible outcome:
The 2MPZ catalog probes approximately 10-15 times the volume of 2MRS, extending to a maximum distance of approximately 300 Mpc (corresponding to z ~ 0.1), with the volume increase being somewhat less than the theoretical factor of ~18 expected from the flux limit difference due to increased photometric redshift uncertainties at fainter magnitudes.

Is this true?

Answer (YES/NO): NO